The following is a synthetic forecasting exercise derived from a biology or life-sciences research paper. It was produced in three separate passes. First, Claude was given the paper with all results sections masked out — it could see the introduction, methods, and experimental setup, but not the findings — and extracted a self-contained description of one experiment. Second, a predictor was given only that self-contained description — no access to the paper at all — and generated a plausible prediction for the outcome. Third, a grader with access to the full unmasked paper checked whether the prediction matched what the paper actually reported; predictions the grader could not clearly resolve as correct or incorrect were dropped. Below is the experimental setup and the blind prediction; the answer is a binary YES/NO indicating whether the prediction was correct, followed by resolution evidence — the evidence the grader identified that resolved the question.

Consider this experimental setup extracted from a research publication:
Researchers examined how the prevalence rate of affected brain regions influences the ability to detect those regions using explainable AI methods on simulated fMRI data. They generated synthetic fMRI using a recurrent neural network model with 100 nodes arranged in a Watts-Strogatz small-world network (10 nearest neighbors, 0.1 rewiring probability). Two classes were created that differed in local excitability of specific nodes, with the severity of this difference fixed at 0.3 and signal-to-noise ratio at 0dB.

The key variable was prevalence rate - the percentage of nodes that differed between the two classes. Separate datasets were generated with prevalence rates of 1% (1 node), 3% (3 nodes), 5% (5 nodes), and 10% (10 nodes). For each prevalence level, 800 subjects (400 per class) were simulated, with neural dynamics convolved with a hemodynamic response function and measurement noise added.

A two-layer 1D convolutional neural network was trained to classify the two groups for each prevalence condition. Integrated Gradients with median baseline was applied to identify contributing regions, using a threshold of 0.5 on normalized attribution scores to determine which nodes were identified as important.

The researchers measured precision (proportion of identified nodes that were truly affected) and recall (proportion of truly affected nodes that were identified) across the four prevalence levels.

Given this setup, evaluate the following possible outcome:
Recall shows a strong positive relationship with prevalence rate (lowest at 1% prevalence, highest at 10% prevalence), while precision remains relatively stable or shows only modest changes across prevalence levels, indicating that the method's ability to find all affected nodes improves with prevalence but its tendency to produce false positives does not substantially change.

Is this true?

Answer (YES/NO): NO